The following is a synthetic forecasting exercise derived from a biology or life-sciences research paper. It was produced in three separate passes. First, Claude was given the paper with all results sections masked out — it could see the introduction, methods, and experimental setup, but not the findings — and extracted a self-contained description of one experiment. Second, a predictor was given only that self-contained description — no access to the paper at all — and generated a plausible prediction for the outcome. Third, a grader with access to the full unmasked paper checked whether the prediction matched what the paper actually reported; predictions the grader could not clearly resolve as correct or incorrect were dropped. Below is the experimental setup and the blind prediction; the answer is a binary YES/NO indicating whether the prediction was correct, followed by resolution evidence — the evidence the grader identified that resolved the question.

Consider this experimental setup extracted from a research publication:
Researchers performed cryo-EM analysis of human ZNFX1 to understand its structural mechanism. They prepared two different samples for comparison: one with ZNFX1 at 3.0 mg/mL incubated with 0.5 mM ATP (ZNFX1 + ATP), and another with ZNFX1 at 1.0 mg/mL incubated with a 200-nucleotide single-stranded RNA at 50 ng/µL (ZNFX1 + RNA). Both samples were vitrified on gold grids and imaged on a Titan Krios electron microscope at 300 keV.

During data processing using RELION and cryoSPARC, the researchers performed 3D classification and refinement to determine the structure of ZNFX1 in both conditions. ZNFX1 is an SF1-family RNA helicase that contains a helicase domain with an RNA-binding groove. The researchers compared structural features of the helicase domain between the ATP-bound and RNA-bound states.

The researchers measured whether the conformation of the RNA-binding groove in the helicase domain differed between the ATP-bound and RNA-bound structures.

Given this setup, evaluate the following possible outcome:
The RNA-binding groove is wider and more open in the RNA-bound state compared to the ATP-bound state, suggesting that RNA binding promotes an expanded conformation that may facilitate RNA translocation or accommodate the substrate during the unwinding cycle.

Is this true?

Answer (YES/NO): NO